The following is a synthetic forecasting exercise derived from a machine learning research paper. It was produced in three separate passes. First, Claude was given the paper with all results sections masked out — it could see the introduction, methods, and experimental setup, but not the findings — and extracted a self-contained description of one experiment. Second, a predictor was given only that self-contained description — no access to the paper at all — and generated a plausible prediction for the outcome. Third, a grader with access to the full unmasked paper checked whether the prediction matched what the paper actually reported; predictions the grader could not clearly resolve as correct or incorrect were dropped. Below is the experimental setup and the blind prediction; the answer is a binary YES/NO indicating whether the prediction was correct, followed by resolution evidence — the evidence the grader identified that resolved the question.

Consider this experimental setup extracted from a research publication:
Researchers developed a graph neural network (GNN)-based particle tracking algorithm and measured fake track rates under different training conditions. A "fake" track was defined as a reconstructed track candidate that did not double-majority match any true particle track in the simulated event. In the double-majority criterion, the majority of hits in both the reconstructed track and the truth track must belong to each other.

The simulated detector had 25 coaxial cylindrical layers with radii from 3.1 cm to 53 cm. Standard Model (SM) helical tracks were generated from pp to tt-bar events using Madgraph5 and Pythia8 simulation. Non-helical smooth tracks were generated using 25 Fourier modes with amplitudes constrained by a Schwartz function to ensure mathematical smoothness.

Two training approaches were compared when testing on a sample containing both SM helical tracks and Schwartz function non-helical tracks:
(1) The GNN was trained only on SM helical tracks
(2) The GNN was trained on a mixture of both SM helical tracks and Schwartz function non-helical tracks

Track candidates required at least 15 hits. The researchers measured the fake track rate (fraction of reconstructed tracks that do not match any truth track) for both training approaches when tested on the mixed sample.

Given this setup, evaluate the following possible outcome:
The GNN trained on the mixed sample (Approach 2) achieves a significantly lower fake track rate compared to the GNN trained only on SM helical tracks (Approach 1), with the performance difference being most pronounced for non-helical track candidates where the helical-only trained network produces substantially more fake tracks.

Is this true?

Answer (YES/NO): YES